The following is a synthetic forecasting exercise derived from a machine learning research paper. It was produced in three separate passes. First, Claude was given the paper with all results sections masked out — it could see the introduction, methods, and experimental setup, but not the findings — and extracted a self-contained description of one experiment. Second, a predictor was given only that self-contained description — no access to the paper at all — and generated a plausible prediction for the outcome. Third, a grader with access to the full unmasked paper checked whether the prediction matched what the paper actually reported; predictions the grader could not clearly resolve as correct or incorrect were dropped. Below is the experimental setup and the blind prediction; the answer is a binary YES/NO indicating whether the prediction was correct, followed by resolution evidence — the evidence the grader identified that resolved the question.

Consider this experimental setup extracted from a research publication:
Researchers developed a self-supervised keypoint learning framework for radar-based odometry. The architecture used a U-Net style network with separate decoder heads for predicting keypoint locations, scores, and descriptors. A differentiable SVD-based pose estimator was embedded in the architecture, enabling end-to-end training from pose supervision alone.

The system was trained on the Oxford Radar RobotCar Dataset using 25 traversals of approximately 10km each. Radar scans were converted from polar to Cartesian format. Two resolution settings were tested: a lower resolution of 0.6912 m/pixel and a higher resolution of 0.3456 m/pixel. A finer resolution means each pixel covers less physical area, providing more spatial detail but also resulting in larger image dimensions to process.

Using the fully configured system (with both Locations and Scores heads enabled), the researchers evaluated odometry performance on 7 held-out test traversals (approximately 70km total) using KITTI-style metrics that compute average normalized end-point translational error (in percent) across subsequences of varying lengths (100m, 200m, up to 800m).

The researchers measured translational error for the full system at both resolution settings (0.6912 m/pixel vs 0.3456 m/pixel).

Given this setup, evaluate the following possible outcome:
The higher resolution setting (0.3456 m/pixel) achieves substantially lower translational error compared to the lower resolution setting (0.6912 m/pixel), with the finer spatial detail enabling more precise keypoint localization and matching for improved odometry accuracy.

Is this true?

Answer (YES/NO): YES